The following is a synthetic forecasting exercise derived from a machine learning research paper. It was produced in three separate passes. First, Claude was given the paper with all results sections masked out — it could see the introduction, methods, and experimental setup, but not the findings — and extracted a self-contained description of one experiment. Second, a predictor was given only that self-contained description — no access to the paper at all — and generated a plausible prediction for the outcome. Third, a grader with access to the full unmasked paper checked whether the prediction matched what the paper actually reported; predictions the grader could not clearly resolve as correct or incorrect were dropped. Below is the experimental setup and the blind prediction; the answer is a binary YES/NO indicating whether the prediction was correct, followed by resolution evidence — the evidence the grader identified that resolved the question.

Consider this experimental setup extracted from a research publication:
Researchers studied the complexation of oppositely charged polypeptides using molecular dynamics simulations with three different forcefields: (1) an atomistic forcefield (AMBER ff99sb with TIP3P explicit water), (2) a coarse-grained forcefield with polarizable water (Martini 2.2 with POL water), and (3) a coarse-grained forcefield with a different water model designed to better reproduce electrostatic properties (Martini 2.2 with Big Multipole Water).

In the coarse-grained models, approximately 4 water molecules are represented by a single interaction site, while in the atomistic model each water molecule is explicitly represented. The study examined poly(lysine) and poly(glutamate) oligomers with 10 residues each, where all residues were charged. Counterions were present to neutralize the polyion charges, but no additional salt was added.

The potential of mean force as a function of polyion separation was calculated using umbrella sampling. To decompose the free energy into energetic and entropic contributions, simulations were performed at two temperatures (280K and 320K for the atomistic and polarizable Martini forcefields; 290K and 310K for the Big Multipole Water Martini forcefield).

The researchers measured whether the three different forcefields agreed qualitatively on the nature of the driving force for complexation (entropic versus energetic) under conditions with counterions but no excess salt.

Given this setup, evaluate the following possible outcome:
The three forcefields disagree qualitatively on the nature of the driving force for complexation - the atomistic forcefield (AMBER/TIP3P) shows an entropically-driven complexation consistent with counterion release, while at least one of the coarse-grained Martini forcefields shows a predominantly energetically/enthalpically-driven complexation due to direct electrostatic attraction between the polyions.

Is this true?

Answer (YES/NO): NO